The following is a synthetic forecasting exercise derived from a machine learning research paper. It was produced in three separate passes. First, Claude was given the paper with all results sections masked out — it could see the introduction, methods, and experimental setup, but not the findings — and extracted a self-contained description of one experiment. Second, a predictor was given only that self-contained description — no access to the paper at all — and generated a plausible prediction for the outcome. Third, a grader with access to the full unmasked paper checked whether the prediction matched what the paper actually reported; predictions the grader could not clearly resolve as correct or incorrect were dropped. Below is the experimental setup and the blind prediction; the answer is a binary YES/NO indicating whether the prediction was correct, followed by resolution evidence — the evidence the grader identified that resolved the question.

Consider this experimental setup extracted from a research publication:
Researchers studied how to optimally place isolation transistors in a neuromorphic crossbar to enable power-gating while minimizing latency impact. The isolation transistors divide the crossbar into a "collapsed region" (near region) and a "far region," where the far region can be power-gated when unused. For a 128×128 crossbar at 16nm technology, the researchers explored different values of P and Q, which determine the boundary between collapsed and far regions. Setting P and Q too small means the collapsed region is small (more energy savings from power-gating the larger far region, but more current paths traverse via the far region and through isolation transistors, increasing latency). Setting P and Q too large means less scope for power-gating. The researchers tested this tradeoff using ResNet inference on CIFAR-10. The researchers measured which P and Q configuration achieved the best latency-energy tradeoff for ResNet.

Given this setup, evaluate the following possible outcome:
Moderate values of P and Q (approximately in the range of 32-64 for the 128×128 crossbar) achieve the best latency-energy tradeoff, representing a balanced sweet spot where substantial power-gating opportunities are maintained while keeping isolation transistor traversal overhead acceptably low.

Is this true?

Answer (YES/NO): NO